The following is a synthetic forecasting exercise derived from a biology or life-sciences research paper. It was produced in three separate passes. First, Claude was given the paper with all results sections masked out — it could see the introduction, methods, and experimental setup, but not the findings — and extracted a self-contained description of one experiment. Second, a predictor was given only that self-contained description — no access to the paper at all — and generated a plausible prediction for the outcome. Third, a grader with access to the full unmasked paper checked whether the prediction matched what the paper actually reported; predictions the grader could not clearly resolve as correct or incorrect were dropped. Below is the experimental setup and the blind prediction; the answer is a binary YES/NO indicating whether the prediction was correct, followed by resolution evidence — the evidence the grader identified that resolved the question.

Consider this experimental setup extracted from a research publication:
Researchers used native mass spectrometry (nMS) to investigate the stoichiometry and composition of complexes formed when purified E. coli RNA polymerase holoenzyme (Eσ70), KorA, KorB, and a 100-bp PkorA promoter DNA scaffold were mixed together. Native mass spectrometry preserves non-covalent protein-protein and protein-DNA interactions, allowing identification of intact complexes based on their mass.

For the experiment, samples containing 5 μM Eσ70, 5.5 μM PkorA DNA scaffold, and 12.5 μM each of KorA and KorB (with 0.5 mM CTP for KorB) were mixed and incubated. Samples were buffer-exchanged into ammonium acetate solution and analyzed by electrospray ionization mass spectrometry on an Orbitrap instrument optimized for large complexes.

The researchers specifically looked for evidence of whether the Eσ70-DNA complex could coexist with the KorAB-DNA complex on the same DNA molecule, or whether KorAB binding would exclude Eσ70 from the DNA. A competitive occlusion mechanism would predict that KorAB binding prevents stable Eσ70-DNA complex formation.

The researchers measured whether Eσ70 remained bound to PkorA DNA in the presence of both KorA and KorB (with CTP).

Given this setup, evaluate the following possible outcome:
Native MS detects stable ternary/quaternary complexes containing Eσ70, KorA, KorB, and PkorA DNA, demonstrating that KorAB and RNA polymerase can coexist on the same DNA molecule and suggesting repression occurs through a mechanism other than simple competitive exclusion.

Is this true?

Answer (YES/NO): NO